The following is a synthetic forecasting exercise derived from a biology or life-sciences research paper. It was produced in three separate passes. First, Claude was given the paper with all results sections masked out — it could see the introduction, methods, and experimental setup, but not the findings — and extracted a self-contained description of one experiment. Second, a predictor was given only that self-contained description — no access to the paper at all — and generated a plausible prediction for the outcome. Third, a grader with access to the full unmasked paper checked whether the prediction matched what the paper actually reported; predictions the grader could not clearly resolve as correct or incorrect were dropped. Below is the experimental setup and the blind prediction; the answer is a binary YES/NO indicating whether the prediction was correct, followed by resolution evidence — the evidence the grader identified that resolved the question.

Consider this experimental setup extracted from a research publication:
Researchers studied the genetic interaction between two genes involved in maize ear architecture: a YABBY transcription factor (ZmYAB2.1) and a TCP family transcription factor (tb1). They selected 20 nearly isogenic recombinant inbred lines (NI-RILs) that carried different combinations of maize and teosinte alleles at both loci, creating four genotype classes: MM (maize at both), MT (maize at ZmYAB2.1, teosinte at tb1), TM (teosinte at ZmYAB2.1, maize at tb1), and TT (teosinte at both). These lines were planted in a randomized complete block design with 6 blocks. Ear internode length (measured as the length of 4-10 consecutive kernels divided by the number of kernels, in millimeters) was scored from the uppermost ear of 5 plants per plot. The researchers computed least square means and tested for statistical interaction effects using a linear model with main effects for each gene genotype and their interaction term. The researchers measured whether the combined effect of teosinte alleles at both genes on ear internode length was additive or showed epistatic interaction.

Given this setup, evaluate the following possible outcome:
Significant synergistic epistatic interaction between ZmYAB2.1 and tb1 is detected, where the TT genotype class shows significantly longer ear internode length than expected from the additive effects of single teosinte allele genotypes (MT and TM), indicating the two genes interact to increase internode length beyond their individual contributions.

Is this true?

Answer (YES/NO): YES